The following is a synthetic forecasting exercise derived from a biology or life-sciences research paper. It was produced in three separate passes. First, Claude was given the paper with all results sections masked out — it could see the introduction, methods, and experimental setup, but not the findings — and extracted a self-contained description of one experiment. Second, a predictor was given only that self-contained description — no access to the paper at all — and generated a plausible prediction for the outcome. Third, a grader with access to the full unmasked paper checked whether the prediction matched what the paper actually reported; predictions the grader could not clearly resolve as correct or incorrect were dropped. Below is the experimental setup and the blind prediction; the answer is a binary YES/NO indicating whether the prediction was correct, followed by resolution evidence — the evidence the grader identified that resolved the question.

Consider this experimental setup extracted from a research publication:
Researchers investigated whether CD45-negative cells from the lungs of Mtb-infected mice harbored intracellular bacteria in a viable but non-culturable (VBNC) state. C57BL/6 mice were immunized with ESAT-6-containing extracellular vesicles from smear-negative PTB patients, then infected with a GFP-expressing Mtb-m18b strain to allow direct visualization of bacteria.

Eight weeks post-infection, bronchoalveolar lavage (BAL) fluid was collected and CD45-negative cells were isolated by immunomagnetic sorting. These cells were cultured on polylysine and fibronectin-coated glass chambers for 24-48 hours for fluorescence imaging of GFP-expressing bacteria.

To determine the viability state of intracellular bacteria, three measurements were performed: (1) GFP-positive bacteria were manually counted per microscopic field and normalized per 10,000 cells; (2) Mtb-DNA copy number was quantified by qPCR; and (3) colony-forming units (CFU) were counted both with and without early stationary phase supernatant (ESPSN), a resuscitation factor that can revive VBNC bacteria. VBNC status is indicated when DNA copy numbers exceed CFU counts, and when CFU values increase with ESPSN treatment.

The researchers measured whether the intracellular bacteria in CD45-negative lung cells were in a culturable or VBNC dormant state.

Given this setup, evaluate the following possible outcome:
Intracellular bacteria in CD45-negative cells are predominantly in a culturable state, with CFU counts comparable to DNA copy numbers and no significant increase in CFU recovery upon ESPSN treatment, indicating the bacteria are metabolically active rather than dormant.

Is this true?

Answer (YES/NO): NO